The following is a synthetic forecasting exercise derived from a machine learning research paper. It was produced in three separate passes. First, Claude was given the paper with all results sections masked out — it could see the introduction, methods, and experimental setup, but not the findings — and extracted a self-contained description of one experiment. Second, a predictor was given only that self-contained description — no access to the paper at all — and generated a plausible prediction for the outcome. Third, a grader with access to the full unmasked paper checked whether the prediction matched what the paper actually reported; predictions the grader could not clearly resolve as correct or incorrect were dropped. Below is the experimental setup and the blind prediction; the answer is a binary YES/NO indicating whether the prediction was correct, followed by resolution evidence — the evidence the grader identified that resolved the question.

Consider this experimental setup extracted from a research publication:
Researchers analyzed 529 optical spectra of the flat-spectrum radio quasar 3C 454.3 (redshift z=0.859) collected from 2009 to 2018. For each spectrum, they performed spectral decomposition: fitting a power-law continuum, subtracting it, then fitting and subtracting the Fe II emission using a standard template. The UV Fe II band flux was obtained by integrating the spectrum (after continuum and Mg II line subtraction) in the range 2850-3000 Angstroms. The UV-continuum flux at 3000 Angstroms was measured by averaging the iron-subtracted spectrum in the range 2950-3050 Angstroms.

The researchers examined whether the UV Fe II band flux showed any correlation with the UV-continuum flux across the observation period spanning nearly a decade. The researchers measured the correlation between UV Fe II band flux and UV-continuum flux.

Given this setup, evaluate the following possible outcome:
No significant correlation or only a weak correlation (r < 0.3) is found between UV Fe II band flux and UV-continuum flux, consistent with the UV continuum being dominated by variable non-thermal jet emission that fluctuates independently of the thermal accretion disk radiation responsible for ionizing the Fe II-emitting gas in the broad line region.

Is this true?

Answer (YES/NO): YES